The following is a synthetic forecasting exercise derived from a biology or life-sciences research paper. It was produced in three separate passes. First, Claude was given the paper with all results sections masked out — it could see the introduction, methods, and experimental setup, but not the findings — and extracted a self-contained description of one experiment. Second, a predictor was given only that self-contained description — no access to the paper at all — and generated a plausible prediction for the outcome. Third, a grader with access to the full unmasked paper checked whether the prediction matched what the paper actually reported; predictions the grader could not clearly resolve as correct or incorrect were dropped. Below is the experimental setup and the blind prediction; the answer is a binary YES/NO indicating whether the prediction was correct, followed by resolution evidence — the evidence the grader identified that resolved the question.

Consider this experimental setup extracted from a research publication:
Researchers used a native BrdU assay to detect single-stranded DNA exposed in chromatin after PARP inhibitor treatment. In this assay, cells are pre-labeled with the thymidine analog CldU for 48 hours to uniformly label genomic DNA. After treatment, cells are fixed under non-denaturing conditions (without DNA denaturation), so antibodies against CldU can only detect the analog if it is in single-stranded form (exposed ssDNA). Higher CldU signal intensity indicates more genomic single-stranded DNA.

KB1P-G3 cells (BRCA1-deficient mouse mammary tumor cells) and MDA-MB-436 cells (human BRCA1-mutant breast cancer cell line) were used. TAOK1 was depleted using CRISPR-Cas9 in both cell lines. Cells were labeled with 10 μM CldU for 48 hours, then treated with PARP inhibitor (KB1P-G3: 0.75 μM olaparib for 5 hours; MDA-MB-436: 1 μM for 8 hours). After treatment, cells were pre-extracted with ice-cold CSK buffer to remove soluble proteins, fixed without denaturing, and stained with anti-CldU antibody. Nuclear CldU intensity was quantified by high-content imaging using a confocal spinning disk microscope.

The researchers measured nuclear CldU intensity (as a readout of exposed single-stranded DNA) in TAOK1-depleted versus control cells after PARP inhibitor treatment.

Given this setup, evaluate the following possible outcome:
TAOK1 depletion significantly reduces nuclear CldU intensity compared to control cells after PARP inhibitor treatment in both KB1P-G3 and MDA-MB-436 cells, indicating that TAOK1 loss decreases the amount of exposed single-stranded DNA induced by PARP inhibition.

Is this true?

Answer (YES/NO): YES